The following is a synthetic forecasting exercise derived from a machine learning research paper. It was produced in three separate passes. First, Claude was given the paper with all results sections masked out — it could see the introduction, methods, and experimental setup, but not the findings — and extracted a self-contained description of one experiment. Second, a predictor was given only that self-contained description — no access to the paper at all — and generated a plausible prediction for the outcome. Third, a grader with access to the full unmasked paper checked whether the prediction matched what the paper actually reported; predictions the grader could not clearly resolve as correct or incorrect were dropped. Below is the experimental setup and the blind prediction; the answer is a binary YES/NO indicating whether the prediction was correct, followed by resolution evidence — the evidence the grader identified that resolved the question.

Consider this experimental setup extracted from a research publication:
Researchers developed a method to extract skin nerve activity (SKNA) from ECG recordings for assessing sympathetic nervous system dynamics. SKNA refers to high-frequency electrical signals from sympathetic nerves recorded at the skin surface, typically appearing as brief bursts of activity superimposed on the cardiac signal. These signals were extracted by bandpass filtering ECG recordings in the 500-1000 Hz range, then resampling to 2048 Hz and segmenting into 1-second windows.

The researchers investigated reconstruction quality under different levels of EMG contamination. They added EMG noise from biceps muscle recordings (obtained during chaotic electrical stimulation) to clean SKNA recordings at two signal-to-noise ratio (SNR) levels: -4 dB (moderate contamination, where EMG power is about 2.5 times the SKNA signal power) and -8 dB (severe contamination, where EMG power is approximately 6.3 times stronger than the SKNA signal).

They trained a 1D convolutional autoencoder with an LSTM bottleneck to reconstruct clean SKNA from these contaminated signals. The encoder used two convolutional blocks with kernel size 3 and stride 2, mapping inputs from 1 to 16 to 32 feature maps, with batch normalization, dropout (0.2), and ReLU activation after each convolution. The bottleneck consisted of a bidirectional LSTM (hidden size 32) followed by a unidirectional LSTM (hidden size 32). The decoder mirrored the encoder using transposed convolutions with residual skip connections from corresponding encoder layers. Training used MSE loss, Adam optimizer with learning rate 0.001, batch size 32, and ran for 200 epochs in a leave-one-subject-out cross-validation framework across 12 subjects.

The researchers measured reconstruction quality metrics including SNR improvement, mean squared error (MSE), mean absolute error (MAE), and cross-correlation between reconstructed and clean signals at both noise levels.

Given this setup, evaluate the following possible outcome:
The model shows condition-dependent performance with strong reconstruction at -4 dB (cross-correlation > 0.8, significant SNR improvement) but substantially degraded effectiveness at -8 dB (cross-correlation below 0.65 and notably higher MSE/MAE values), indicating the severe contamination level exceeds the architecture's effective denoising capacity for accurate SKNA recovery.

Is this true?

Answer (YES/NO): NO